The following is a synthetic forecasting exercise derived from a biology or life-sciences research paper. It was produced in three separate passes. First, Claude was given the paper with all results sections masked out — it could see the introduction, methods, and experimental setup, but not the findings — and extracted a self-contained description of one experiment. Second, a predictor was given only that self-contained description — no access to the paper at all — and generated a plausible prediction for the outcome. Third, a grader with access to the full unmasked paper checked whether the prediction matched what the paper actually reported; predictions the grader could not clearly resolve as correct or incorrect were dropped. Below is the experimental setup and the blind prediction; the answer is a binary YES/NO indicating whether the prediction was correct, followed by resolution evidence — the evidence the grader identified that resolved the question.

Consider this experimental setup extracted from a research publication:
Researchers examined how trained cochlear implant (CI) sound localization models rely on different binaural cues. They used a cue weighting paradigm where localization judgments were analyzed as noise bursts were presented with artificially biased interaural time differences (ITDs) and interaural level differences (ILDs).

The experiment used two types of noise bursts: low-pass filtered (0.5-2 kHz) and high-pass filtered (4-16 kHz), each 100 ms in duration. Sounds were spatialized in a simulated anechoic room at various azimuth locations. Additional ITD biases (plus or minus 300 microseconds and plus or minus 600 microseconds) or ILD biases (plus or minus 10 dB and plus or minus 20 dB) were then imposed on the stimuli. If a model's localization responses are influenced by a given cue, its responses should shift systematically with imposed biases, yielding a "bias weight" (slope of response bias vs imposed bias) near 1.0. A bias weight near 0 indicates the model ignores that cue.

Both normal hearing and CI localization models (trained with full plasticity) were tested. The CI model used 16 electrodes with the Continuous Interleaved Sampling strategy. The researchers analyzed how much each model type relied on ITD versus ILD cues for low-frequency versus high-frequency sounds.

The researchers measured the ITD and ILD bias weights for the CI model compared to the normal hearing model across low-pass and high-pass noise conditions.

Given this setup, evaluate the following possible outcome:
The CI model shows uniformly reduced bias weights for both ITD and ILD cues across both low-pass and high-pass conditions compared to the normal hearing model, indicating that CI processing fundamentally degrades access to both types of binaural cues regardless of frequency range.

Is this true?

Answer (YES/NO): NO